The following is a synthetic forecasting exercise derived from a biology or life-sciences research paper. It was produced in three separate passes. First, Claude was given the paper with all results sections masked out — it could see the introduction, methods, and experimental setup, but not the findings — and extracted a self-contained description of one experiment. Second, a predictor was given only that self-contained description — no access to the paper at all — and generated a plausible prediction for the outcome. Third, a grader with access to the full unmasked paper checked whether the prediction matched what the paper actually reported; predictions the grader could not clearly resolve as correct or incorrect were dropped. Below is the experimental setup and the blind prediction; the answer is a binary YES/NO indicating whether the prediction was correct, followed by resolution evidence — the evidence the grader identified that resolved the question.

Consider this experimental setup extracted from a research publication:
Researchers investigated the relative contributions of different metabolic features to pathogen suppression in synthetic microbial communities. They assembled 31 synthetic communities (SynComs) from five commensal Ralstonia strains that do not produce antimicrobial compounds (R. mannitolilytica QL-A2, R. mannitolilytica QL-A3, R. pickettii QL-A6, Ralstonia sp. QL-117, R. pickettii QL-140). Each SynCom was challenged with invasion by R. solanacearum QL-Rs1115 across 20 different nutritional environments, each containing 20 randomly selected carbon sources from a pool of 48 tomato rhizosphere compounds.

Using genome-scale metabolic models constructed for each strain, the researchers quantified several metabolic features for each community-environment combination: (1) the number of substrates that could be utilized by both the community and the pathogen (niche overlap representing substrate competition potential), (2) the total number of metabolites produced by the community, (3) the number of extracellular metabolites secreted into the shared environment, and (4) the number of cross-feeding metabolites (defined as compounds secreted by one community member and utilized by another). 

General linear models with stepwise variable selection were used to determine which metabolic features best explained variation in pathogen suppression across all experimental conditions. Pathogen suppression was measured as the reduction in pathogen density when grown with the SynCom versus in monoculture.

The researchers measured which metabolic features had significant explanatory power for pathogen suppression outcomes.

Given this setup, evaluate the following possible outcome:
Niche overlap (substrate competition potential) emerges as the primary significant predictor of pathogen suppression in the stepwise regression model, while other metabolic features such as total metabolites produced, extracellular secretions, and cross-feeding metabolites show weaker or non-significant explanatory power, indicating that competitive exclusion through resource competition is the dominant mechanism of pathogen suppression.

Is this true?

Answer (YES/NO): NO